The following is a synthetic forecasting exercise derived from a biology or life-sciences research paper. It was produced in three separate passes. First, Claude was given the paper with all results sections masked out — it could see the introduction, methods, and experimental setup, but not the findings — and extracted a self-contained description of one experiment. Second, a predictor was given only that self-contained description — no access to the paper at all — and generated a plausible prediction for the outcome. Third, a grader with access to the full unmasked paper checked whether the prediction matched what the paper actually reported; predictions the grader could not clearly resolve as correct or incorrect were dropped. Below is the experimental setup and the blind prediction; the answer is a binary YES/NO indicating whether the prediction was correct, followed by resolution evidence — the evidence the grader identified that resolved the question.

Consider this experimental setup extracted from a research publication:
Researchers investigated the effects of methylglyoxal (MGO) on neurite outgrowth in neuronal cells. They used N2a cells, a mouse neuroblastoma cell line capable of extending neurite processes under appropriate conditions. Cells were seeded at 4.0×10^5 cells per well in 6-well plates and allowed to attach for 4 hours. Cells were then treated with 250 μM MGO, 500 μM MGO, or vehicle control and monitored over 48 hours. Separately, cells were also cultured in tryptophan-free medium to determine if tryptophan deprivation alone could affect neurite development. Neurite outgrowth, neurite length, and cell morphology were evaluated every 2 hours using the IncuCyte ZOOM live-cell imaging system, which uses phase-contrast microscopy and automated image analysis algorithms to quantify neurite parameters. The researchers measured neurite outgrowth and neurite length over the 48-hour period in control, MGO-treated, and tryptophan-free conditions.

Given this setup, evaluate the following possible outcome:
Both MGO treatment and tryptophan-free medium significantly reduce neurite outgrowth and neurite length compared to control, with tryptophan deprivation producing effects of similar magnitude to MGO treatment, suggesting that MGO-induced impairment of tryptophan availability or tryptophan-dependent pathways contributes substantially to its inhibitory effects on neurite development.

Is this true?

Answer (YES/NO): YES